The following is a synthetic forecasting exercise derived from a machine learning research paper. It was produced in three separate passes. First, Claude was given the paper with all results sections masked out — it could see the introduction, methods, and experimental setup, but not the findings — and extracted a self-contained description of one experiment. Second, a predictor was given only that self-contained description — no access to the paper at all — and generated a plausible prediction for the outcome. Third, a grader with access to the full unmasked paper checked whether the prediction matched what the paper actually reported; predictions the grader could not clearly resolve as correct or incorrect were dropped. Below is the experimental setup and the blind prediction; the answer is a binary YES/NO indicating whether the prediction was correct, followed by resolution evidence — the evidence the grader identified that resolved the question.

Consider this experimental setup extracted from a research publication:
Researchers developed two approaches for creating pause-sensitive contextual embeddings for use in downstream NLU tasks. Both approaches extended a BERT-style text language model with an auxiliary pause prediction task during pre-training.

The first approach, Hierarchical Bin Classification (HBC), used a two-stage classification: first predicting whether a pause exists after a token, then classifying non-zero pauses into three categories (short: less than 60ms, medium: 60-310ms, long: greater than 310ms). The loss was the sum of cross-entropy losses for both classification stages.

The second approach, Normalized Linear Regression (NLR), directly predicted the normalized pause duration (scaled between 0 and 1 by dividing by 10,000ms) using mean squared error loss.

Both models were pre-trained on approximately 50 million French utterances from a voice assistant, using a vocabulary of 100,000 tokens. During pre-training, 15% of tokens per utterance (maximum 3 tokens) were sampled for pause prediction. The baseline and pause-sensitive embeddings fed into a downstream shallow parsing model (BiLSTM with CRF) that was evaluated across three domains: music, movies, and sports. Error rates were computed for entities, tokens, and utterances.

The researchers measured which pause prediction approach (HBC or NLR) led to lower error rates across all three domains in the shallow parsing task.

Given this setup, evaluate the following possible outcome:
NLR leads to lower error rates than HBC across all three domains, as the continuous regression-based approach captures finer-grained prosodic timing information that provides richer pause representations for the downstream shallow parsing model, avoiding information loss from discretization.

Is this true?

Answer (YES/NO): YES